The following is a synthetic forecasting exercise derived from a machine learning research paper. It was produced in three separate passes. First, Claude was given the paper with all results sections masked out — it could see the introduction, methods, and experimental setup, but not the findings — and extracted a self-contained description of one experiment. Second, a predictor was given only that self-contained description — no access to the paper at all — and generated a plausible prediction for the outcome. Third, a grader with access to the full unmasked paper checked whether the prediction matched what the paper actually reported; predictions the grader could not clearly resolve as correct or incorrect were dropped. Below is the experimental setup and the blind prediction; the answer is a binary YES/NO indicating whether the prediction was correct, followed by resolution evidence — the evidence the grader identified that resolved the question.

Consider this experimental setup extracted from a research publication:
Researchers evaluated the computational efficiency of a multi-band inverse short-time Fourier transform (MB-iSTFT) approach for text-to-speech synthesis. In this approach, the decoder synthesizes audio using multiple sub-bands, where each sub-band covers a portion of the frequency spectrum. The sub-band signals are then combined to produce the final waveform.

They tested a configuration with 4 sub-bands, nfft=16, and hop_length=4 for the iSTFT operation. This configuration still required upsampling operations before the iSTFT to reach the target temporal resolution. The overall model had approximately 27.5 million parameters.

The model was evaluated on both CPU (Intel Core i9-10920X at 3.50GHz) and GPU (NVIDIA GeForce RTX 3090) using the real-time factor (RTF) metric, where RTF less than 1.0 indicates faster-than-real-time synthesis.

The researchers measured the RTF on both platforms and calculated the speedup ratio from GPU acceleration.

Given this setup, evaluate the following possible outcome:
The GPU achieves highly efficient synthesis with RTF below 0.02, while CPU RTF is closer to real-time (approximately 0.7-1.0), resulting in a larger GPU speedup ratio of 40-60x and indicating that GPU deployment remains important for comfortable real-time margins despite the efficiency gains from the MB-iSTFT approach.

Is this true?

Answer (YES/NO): NO